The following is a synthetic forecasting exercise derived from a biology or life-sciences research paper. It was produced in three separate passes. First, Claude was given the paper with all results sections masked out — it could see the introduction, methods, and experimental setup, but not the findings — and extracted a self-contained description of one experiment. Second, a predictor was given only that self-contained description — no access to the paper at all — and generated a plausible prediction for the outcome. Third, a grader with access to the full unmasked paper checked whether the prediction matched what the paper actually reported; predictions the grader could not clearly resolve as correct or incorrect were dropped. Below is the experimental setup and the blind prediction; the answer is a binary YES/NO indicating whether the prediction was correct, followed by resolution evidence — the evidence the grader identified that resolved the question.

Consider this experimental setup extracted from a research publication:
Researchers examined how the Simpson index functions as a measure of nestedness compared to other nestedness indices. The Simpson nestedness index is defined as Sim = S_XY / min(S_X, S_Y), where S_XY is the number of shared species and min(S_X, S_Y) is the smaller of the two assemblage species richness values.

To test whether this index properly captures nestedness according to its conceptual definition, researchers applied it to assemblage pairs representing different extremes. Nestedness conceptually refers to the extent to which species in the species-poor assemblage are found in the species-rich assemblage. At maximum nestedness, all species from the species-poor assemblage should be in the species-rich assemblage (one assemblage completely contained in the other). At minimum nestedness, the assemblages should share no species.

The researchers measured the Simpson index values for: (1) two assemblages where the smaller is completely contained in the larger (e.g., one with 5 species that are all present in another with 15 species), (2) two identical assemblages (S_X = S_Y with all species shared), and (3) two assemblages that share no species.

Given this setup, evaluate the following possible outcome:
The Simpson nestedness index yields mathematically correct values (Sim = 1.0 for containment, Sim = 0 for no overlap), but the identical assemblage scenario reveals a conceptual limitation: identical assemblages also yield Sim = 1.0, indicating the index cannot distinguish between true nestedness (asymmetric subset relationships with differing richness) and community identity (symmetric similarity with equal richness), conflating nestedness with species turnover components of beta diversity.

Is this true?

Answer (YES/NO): NO